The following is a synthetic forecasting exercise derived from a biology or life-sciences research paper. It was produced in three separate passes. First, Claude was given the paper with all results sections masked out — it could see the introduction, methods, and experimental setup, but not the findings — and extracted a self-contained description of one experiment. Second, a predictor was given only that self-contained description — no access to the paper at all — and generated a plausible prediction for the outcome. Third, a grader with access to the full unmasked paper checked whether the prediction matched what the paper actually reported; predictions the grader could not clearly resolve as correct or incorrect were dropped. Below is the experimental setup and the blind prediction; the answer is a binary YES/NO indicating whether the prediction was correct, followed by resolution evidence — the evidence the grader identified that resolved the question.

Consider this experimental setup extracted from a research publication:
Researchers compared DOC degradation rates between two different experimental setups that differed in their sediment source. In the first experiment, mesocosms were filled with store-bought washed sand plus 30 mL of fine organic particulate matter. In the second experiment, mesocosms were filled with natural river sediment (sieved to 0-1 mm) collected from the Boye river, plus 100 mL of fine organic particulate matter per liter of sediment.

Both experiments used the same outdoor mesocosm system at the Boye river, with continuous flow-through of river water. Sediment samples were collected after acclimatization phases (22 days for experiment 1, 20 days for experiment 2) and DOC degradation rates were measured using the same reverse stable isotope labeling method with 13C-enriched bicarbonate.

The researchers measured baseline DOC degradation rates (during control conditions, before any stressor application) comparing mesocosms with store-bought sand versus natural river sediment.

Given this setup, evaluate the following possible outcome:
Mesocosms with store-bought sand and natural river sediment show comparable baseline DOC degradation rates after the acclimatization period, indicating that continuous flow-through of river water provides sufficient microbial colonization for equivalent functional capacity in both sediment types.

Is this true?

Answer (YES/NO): NO